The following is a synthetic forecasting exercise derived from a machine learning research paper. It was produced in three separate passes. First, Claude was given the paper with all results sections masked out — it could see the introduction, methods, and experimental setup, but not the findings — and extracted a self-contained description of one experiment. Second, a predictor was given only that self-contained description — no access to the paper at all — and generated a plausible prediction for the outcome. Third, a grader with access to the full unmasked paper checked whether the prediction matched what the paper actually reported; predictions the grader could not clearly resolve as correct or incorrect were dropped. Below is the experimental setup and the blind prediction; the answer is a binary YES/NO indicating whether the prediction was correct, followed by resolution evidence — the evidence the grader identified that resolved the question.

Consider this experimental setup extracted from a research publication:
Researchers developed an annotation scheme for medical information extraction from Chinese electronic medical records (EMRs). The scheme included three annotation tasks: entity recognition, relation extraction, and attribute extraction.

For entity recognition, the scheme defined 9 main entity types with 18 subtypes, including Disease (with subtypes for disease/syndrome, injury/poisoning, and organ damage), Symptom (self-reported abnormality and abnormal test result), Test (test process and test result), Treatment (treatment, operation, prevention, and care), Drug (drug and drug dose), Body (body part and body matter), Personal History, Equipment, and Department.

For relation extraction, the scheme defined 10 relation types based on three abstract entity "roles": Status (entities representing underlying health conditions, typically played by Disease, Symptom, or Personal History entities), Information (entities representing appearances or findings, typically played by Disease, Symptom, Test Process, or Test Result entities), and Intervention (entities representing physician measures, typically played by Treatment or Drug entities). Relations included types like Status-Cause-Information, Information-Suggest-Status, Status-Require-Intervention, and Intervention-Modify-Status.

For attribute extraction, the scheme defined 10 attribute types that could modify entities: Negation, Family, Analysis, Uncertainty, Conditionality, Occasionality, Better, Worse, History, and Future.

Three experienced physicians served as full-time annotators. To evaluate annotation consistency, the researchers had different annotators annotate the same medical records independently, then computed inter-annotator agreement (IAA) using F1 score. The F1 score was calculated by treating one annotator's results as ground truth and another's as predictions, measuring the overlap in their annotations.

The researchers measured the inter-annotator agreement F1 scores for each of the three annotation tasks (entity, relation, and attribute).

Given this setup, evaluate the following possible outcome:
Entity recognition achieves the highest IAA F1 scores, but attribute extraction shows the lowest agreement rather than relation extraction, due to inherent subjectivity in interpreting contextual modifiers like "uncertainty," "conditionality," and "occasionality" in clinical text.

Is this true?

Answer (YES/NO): NO